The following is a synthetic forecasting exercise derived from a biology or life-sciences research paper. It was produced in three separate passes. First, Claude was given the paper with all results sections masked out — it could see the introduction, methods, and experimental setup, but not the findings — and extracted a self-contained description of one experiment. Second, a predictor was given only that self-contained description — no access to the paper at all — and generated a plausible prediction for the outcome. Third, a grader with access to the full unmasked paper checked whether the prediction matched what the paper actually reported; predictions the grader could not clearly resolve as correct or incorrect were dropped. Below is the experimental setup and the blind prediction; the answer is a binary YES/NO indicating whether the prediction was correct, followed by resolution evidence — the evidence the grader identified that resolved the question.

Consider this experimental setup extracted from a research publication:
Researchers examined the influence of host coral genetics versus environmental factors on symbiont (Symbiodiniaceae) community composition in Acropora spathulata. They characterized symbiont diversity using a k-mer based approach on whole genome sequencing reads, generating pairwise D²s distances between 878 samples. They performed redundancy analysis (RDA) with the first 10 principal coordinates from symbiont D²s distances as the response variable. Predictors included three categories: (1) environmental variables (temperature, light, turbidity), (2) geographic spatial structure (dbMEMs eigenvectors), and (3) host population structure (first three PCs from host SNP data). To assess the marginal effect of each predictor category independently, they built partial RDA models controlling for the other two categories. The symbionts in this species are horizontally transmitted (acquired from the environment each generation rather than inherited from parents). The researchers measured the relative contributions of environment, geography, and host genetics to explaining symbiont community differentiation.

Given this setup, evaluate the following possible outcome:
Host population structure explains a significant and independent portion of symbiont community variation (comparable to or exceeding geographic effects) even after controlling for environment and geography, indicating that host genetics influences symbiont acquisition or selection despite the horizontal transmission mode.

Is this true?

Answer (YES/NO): NO